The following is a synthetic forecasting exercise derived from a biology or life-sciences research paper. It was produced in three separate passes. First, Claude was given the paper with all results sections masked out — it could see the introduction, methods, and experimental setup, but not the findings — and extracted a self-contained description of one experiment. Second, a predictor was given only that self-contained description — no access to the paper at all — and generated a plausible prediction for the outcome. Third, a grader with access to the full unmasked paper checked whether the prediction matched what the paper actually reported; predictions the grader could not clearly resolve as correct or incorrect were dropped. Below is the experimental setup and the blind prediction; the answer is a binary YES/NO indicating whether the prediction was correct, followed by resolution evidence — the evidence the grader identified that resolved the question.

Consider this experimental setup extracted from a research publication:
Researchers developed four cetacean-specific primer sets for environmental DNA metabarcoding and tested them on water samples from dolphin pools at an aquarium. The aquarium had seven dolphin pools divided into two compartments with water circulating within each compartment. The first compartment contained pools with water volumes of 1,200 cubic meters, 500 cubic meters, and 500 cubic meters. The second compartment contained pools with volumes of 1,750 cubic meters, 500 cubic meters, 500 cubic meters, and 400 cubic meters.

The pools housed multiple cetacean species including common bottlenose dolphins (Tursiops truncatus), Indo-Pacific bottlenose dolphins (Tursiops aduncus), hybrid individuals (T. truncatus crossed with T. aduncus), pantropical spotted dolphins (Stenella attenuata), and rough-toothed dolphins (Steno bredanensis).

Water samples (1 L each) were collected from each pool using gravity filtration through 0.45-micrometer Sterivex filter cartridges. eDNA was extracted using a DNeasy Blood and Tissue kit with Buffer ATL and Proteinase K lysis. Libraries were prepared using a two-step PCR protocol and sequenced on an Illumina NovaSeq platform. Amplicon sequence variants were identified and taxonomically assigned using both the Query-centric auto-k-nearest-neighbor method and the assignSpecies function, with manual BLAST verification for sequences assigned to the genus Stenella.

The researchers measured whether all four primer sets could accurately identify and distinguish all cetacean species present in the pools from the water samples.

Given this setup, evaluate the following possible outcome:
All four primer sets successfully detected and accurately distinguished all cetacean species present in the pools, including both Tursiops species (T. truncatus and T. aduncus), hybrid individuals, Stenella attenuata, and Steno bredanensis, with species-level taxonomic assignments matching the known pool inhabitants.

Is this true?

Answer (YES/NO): NO